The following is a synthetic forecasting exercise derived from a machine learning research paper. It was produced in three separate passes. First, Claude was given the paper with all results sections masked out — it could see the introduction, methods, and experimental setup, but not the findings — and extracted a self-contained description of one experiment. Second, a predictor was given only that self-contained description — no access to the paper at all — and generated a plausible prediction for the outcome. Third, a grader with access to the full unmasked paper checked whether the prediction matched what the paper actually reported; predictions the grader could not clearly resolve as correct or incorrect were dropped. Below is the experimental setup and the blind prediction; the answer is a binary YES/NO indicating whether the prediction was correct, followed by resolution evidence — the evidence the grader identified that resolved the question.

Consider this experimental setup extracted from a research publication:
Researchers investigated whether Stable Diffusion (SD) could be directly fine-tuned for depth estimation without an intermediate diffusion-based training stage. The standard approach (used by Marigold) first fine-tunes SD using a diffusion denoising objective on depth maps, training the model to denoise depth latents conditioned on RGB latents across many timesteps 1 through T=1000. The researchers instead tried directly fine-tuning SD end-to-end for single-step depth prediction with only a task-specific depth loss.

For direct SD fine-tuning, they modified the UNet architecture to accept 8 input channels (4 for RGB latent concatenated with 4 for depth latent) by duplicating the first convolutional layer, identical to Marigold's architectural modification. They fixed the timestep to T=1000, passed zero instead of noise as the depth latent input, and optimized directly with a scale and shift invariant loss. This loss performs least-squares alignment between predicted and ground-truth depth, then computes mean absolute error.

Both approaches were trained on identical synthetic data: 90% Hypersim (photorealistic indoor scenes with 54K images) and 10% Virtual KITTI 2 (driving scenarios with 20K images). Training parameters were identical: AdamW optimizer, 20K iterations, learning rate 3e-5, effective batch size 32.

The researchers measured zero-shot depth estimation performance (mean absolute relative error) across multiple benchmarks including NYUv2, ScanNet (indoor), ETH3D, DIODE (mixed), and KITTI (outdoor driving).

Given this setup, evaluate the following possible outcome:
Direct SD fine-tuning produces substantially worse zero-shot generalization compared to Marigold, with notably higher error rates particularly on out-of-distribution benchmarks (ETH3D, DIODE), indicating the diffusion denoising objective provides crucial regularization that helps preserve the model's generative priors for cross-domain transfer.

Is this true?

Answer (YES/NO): NO